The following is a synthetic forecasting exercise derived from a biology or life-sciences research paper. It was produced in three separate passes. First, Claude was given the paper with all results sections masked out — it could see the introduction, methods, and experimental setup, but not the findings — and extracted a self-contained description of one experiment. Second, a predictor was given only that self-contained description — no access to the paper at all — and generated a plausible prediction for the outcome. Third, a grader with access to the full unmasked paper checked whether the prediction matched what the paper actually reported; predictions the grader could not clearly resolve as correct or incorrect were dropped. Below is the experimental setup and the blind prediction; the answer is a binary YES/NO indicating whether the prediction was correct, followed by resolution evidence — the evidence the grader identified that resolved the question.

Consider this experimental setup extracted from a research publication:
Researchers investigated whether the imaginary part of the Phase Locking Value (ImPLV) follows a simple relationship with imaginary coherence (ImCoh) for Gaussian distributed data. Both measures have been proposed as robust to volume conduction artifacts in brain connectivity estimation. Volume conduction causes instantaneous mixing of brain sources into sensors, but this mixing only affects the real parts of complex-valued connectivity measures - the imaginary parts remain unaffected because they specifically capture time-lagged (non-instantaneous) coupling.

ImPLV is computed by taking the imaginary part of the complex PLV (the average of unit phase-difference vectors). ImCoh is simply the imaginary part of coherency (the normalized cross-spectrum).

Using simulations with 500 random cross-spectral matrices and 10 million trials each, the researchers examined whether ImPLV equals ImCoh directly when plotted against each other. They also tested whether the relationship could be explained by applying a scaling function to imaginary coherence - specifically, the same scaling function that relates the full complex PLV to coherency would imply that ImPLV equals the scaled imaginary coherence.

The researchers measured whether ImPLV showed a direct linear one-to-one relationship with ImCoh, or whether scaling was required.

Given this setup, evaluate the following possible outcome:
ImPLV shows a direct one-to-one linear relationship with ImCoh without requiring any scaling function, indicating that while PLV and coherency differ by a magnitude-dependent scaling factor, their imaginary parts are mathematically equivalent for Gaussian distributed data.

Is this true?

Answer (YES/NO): NO